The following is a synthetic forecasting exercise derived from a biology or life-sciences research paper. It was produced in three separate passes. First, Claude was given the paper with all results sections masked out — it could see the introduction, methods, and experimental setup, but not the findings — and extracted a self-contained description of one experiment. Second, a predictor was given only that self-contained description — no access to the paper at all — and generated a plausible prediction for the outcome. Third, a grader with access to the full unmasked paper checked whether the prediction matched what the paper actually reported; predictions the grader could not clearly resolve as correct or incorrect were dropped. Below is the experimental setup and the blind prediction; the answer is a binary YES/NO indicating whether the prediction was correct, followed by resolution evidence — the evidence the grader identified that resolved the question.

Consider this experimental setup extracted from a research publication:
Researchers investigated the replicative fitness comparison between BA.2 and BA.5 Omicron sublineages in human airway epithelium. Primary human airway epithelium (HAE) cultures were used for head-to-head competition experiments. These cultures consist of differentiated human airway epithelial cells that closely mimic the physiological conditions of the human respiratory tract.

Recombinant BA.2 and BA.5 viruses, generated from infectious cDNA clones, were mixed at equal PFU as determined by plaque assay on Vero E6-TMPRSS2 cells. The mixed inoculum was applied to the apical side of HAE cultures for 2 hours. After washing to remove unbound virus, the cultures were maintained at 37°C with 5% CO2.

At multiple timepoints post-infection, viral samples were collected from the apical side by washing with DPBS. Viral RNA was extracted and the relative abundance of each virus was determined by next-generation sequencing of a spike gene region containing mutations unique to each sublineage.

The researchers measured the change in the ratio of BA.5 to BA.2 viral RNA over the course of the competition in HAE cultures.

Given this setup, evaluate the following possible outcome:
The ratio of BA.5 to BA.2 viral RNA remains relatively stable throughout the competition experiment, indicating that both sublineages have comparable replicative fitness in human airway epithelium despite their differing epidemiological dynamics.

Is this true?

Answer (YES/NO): NO